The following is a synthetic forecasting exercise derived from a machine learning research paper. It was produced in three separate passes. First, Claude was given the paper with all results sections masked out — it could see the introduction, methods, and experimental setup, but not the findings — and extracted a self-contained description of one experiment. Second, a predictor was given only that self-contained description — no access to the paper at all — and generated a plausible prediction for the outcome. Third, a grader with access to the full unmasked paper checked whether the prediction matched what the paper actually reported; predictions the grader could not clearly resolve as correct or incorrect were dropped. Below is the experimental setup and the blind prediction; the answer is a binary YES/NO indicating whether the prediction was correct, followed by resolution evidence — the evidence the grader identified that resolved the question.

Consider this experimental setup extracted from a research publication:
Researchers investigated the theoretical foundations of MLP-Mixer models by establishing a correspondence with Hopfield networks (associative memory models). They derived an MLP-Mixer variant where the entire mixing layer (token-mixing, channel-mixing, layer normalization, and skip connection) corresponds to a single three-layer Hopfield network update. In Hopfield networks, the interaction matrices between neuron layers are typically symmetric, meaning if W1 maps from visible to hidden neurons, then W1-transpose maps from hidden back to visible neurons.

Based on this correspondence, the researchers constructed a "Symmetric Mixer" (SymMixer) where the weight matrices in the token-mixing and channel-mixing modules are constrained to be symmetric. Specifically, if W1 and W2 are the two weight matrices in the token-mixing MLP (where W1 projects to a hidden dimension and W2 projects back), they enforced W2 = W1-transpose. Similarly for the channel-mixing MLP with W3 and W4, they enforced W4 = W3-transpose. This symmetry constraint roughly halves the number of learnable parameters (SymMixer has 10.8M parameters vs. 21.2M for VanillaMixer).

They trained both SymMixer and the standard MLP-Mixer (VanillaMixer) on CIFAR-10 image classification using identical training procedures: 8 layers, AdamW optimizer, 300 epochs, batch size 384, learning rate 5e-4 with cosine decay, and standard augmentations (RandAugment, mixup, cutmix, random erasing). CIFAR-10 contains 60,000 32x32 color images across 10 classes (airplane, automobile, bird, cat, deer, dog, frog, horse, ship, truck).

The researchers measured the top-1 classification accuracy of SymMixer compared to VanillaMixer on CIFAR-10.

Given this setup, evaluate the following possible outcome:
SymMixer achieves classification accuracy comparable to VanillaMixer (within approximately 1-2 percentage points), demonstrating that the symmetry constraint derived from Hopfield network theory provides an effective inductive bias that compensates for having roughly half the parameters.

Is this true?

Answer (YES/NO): NO